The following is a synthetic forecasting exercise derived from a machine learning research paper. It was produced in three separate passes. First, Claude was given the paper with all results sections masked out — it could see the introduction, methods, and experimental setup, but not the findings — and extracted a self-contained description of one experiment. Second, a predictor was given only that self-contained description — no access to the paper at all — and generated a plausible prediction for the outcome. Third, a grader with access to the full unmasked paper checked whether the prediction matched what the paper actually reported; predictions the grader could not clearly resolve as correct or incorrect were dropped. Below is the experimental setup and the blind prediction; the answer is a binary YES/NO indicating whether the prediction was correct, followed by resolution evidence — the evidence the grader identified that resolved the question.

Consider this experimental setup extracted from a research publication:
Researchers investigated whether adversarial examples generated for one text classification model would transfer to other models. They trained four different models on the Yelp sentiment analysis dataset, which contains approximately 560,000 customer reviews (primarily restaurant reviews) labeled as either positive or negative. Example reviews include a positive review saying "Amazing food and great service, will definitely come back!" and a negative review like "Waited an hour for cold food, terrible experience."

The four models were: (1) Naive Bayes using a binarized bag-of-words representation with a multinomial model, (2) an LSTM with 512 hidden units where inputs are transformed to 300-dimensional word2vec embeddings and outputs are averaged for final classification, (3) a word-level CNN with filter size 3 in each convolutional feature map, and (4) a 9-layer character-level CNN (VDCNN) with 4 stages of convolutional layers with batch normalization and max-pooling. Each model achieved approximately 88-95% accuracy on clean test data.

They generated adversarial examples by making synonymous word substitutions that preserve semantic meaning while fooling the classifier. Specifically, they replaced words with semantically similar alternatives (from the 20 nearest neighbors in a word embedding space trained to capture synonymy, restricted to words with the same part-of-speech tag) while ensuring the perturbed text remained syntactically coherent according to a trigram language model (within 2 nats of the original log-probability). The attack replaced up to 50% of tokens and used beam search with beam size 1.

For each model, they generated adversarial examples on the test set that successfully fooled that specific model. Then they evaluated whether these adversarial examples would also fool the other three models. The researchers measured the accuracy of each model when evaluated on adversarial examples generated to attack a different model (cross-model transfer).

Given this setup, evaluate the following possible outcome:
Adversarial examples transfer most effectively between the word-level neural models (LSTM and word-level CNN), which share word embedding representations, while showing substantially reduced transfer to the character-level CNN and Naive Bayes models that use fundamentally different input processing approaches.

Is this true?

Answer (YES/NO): NO